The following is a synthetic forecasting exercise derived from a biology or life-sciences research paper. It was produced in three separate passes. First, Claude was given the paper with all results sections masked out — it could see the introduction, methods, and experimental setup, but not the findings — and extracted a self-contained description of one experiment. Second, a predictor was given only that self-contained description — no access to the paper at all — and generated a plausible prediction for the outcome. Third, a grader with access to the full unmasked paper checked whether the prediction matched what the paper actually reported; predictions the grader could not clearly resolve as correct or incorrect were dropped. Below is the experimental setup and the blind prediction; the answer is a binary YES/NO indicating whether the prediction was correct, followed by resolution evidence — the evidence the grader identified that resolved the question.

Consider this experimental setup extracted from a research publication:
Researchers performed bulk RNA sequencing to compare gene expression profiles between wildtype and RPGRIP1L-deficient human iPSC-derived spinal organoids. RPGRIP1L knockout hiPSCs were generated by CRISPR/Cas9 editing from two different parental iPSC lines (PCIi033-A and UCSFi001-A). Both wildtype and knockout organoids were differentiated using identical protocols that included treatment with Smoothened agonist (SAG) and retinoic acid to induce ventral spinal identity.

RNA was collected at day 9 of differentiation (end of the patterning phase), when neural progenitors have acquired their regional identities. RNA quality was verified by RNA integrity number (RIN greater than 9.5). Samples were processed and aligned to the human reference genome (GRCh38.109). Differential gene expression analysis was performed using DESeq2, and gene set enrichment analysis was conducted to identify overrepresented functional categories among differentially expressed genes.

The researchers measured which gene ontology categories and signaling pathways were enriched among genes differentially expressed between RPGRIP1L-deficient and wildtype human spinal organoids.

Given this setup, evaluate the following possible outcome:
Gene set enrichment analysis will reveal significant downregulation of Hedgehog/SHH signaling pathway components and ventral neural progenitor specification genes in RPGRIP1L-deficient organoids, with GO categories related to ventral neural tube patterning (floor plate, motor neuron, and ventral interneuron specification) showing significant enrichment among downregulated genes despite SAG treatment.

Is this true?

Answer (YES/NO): NO